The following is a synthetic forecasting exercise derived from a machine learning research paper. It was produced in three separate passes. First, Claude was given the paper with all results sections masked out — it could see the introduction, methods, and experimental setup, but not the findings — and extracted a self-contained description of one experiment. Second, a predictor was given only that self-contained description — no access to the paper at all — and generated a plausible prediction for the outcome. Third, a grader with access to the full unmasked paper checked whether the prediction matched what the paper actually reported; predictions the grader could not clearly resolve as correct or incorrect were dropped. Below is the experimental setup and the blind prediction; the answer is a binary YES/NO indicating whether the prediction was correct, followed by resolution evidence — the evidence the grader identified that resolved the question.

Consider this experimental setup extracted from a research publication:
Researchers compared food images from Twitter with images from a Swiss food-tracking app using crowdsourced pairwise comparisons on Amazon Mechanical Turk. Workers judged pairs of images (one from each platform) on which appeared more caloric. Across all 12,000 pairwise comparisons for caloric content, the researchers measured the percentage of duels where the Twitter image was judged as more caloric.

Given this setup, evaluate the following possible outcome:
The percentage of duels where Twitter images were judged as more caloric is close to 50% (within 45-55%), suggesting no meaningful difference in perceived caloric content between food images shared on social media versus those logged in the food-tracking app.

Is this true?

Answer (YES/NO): NO